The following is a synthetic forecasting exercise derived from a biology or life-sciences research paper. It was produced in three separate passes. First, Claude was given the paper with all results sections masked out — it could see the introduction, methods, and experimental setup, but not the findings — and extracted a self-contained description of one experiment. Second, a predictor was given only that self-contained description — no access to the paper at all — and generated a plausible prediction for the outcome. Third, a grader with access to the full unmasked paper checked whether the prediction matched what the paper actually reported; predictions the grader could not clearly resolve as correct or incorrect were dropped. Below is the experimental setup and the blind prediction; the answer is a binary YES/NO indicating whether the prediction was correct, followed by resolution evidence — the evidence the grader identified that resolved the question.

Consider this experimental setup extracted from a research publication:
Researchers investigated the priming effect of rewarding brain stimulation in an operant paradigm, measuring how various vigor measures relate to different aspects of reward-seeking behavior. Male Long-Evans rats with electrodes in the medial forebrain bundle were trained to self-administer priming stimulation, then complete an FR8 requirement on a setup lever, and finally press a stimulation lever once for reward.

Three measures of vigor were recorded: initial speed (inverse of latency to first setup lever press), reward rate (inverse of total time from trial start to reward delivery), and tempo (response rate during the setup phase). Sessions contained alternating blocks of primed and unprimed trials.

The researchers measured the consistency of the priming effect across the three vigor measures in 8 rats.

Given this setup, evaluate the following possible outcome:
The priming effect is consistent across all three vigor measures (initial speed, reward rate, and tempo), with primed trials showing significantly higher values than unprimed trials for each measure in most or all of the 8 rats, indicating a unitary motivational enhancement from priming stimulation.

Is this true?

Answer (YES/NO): YES